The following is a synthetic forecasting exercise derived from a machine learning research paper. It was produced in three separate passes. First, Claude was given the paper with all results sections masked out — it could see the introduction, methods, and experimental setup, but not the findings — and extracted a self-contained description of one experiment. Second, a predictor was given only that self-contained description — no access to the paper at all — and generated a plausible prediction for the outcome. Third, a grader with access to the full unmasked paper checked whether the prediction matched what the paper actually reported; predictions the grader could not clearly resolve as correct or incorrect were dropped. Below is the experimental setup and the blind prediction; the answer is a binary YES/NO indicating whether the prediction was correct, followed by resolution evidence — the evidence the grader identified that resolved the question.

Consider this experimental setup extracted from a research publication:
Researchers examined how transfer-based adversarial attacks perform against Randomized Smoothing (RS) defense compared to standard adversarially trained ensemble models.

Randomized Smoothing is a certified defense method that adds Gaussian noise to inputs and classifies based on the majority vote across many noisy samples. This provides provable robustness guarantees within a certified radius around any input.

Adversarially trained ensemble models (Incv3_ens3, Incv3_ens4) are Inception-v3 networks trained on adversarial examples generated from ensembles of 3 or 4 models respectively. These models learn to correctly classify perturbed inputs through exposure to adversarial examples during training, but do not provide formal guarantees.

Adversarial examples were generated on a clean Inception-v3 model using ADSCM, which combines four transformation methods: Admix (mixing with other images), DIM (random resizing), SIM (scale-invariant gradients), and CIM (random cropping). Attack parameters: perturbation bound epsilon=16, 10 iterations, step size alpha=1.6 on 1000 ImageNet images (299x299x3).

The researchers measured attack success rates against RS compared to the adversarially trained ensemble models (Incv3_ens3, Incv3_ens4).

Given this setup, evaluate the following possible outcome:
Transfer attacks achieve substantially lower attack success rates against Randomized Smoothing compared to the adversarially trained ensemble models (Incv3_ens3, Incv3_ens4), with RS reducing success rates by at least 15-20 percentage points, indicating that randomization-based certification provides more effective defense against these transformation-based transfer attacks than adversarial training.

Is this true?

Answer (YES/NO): NO